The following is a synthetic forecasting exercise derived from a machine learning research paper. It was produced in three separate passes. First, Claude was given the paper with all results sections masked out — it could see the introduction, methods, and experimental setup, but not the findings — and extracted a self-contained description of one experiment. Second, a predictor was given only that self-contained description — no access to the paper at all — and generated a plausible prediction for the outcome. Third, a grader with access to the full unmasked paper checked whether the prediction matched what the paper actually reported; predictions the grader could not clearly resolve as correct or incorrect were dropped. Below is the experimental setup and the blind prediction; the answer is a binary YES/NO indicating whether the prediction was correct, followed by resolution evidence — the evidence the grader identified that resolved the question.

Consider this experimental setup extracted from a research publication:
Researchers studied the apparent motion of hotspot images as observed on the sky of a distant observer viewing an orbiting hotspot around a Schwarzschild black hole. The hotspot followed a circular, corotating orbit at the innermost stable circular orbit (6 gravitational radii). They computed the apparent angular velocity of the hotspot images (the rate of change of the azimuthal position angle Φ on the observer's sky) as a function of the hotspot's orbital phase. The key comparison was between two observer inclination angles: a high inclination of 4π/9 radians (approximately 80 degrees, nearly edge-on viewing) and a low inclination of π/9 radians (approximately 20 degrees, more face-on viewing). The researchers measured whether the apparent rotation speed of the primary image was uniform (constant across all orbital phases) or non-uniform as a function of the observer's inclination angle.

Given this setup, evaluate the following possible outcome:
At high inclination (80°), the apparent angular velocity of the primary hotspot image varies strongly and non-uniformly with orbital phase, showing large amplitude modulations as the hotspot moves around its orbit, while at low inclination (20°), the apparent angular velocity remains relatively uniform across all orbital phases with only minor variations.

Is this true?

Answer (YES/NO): YES